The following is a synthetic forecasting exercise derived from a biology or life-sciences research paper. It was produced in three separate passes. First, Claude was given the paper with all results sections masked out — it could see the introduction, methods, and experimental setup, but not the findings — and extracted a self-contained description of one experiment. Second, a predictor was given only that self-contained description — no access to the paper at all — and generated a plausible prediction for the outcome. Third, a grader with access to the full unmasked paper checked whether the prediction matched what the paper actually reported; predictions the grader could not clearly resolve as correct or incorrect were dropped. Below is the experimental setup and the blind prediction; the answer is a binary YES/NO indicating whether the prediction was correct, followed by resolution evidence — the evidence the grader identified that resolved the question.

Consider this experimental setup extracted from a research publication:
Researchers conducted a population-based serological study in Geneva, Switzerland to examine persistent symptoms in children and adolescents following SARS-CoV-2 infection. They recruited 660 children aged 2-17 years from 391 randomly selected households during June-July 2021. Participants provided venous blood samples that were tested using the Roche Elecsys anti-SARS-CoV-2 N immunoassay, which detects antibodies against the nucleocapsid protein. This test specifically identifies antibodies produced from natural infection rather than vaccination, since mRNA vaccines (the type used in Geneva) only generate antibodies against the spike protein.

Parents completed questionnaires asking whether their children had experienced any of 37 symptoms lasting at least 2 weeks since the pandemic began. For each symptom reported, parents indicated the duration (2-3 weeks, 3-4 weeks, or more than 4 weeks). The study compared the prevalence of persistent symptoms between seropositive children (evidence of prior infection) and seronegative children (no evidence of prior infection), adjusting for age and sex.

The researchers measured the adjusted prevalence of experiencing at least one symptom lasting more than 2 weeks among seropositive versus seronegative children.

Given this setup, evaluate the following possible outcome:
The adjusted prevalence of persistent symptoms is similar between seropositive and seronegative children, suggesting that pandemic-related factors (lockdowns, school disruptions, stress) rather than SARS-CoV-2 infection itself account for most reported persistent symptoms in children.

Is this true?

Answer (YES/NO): NO